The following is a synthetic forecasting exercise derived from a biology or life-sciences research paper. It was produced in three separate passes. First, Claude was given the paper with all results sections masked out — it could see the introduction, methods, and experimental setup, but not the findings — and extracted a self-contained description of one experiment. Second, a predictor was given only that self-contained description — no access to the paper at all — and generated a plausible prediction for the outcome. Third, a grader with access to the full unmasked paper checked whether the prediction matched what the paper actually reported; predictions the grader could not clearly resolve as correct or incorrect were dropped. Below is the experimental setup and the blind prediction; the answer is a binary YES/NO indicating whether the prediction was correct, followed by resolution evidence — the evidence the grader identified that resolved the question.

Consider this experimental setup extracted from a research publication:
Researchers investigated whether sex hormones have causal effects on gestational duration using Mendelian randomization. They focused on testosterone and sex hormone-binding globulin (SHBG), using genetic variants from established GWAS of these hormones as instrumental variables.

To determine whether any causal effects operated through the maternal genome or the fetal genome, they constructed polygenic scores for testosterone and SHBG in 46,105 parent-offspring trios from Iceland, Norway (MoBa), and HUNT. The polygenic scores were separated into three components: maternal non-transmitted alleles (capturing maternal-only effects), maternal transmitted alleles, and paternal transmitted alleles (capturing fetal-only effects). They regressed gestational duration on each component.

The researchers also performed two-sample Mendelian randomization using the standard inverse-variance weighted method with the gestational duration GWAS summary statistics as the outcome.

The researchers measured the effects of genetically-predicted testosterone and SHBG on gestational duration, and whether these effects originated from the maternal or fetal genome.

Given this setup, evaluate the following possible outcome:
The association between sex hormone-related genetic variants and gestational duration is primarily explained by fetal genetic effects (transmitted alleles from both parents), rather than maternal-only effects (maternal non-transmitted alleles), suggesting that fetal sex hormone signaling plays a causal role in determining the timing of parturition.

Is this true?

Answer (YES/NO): NO